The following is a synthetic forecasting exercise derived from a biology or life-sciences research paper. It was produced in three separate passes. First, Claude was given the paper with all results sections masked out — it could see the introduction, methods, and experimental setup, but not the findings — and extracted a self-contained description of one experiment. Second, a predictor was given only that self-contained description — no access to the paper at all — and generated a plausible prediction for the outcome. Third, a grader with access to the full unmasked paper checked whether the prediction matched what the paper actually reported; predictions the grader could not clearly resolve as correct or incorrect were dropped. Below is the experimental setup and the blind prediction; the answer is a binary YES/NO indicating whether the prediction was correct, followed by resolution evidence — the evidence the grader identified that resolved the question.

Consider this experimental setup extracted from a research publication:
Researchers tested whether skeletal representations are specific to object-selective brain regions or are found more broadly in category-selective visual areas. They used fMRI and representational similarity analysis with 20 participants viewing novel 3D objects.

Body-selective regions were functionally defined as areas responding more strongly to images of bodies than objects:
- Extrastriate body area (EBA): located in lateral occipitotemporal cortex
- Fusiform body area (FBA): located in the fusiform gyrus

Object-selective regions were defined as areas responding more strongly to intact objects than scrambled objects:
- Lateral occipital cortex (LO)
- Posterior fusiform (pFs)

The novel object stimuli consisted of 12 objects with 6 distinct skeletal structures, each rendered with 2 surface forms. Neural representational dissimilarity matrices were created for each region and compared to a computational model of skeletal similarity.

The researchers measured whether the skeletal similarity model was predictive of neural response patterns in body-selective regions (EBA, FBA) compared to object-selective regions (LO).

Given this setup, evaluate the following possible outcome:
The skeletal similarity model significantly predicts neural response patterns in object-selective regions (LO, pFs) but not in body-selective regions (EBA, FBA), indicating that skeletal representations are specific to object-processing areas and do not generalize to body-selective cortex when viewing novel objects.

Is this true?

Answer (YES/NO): NO